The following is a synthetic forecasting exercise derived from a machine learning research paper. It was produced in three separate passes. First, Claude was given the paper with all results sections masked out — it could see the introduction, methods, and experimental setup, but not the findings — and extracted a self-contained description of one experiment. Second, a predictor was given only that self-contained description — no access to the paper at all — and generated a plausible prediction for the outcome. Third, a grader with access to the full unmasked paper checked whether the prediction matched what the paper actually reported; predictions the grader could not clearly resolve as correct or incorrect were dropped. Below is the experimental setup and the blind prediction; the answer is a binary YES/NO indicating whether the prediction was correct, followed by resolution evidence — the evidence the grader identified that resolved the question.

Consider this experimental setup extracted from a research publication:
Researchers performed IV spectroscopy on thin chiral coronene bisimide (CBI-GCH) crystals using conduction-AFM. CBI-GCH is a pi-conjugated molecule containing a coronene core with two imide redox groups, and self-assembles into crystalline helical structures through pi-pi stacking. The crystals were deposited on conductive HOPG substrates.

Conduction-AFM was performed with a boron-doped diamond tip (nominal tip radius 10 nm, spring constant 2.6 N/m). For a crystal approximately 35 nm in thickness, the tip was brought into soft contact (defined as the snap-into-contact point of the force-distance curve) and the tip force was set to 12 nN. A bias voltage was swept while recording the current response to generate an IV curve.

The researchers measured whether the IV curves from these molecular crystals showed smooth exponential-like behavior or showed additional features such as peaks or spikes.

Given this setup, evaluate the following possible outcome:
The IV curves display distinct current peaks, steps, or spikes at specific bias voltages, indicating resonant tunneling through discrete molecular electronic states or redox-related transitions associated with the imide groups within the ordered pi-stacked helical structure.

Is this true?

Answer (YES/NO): YES